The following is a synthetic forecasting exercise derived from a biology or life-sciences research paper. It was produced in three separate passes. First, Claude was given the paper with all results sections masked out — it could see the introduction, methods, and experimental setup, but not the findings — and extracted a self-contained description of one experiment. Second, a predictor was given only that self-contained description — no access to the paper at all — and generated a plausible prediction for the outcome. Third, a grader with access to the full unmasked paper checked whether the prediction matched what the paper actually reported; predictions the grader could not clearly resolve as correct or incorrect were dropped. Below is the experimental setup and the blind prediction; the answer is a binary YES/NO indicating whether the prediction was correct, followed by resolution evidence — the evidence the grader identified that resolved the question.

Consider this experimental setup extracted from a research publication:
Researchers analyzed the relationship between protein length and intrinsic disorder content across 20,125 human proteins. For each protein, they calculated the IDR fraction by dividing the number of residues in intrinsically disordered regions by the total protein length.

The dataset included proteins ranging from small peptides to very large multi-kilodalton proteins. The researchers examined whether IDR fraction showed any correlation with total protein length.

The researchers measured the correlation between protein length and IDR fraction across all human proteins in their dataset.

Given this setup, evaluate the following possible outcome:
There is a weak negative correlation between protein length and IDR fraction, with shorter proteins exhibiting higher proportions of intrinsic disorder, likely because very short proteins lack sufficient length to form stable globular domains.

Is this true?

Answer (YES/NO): NO